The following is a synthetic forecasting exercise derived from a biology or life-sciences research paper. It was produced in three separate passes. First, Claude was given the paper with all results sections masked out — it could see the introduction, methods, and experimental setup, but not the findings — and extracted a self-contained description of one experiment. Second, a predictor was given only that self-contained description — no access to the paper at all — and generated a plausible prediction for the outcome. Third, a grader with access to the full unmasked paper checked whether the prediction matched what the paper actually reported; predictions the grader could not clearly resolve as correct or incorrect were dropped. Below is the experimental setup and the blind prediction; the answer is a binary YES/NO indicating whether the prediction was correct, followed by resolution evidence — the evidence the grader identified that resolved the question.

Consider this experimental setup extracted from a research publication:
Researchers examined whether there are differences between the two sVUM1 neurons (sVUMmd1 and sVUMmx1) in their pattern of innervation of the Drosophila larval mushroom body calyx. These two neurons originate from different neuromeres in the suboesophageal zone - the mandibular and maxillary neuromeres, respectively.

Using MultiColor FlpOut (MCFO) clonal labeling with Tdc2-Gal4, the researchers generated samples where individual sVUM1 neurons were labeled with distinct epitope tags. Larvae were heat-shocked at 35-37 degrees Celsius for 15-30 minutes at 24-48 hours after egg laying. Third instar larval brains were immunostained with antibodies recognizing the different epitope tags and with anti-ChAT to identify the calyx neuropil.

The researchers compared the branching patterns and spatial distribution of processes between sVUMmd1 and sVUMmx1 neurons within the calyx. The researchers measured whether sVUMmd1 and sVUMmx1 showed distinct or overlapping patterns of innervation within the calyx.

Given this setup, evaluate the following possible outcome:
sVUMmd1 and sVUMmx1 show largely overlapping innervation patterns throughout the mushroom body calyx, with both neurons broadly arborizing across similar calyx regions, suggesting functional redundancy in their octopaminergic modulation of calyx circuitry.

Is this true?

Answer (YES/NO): NO